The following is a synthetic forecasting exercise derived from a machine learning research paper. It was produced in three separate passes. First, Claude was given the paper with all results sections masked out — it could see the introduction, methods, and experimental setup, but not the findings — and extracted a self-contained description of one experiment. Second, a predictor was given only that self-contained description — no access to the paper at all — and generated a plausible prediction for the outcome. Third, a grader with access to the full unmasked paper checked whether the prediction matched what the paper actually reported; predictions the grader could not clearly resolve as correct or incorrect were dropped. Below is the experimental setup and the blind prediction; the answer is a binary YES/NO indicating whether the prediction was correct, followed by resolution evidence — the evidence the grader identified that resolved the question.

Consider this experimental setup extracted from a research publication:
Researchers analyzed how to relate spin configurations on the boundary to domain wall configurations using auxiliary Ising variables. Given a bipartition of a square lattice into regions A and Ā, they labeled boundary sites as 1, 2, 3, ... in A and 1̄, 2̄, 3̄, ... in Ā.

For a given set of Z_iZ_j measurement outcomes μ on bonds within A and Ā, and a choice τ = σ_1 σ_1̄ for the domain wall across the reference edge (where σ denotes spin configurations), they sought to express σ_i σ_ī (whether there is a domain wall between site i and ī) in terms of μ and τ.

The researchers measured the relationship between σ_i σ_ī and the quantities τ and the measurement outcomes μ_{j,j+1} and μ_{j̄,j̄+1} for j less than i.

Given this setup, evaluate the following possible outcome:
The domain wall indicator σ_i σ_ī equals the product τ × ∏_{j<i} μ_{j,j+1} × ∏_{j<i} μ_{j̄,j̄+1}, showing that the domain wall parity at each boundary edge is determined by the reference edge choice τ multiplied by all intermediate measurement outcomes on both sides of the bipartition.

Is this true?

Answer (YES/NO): YES